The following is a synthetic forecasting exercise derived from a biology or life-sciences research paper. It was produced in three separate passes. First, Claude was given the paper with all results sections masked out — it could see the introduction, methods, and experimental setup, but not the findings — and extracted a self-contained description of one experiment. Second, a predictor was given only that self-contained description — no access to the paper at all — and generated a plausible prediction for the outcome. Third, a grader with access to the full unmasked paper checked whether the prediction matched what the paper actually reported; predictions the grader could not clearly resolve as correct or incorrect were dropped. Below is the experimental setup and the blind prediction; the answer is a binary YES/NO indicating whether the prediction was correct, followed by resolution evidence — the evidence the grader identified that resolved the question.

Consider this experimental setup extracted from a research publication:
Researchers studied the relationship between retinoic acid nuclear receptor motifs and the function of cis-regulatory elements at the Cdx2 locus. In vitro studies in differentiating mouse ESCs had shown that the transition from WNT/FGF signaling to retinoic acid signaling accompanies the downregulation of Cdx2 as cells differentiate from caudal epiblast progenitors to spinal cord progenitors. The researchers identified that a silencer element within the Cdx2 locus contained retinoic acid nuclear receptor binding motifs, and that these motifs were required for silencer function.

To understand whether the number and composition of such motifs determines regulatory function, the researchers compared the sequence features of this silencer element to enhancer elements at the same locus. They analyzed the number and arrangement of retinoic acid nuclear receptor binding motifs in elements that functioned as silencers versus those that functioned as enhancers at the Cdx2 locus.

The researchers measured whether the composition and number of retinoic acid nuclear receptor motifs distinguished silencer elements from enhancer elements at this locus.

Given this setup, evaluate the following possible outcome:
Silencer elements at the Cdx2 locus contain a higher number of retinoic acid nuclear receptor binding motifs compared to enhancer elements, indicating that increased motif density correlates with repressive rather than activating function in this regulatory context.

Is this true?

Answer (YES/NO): NO